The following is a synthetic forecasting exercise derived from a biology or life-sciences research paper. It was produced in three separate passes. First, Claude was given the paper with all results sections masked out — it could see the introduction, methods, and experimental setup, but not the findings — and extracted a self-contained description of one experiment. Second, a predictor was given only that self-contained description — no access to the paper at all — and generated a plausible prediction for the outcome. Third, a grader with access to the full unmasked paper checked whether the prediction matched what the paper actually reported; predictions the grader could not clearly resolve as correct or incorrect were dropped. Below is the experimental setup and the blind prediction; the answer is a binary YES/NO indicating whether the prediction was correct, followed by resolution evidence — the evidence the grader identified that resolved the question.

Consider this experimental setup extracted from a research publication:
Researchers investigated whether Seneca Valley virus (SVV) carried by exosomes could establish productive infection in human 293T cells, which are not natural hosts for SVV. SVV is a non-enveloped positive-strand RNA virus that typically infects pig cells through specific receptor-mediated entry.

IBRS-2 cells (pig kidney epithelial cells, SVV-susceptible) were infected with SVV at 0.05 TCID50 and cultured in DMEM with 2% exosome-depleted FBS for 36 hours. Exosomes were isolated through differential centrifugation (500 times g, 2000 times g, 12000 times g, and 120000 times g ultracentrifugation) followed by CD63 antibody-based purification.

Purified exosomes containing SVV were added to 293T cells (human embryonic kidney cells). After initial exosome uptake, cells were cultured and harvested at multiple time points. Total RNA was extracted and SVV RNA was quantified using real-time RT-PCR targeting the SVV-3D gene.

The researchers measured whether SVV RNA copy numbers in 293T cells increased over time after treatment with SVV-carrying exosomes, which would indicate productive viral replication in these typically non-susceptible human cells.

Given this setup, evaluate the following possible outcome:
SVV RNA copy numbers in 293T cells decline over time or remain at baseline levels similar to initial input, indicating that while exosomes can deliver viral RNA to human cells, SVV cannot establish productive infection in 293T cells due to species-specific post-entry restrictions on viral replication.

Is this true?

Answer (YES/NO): NO